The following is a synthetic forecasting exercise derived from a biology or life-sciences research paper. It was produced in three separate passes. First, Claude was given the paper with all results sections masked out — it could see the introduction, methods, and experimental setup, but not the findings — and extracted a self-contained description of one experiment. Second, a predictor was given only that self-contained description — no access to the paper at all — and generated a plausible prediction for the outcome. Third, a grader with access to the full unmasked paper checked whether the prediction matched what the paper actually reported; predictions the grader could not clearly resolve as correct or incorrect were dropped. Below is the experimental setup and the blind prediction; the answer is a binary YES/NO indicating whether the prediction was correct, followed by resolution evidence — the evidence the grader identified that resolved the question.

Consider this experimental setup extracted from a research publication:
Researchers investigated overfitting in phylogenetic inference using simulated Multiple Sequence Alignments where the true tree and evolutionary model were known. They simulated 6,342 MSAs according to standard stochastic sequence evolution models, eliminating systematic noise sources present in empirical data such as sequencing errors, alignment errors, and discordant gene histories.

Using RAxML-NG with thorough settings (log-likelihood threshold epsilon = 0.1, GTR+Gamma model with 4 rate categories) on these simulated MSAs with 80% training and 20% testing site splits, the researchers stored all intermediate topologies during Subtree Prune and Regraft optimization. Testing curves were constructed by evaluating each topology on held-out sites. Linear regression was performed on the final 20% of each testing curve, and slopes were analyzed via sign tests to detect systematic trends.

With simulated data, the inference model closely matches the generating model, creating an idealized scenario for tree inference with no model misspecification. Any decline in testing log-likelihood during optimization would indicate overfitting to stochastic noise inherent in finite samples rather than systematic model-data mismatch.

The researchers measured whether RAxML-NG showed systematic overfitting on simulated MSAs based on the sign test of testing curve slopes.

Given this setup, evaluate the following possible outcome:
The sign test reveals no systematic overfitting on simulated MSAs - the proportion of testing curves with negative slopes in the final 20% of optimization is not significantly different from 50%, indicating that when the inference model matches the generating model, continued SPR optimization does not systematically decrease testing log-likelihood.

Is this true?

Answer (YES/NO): NO